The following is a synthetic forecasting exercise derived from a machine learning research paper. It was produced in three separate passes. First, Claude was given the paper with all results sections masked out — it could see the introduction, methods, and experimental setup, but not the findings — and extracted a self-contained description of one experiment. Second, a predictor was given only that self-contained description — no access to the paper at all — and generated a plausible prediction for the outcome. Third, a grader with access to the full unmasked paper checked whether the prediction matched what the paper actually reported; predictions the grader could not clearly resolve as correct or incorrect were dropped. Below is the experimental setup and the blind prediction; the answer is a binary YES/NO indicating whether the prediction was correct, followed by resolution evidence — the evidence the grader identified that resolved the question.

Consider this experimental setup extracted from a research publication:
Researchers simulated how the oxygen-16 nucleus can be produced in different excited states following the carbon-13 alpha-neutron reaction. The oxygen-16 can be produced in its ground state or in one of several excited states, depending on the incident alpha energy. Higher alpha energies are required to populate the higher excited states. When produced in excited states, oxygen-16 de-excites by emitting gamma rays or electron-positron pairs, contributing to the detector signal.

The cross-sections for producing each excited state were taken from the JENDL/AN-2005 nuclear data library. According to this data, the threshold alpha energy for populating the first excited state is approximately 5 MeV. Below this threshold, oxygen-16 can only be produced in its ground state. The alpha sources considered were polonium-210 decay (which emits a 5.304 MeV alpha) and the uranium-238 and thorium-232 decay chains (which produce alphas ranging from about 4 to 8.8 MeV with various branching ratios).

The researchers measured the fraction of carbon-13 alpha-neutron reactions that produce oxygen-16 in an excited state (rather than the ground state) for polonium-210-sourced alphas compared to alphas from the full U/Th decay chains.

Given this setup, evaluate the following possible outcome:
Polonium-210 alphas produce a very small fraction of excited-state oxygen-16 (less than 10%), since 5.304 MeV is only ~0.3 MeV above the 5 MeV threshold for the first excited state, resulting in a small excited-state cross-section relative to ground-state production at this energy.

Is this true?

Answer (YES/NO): NO